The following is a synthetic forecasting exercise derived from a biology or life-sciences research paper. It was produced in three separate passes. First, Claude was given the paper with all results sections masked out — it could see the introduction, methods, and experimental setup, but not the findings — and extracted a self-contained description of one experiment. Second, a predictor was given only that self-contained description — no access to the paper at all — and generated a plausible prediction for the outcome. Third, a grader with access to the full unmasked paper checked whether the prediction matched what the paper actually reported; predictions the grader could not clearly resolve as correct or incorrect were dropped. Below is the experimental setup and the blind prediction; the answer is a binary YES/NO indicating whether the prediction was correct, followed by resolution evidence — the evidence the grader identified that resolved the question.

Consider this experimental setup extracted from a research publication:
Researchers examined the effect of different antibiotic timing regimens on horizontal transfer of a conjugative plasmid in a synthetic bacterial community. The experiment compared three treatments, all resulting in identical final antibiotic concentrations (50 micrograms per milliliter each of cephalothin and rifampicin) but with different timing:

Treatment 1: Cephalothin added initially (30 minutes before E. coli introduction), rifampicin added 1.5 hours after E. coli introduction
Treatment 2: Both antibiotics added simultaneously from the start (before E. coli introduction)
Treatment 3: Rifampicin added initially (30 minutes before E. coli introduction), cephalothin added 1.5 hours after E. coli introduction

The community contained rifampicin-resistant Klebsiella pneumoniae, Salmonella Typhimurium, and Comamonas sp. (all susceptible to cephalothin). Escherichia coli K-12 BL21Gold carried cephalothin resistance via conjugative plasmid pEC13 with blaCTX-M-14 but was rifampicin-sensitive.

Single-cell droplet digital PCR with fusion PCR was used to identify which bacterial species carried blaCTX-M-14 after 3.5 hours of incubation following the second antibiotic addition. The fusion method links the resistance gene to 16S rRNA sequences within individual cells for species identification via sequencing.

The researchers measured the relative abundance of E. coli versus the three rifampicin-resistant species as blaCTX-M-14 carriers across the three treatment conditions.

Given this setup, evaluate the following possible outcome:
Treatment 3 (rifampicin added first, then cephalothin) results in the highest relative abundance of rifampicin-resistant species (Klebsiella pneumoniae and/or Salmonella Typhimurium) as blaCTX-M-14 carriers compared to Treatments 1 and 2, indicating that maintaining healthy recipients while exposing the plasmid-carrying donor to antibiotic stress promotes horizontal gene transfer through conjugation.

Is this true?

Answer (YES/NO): YES